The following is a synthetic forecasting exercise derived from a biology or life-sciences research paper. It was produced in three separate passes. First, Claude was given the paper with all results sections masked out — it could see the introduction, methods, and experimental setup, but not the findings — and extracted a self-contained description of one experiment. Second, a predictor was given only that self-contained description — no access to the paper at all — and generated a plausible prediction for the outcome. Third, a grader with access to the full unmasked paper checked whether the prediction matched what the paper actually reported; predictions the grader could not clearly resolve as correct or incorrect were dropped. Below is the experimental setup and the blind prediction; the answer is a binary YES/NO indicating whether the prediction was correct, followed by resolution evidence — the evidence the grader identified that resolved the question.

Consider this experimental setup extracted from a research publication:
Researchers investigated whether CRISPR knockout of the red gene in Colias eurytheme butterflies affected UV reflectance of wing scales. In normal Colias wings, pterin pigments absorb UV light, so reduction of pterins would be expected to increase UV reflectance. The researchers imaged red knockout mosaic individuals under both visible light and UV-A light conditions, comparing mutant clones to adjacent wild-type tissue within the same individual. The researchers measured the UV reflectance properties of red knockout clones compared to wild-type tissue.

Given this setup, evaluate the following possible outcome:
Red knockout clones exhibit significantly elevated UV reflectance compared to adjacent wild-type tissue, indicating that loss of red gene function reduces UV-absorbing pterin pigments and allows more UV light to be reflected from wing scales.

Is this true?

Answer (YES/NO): YES